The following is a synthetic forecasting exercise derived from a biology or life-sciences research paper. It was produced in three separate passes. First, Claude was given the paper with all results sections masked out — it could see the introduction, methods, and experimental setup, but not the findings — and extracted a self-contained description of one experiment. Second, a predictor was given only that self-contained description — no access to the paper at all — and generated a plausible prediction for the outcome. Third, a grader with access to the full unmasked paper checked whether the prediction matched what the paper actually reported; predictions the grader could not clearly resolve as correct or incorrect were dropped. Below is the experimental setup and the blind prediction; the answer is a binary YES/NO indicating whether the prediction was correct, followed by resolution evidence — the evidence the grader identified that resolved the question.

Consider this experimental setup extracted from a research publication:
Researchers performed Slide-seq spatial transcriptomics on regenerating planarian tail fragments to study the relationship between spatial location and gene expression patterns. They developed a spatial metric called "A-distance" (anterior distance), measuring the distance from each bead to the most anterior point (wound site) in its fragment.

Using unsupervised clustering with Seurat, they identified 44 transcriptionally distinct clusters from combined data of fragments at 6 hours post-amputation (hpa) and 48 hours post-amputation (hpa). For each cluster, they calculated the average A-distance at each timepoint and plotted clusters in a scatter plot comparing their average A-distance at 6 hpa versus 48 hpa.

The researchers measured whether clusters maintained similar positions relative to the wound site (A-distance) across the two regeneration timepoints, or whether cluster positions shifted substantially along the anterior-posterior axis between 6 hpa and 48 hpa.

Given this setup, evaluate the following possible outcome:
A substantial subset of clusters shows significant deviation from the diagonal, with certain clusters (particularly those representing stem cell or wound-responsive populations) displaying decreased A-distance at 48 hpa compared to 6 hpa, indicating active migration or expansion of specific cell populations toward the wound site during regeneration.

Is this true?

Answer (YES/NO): YES